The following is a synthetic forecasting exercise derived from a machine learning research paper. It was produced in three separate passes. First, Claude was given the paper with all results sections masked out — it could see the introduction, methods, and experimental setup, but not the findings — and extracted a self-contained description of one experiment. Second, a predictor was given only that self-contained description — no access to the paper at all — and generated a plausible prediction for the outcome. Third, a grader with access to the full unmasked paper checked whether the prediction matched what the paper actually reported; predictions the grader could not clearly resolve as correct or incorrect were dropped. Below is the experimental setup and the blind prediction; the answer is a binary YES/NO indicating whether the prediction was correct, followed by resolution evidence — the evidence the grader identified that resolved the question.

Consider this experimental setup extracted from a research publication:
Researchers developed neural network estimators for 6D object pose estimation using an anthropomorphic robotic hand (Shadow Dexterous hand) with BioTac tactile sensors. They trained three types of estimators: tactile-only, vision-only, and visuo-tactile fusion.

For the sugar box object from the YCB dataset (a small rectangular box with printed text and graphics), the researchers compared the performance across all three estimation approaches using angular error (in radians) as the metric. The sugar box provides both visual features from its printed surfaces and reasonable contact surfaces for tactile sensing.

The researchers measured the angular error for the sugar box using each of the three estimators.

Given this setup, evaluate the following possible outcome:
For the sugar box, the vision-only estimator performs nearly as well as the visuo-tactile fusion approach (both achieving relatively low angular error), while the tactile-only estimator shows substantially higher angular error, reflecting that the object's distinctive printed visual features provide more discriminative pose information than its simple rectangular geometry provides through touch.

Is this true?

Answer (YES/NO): YES